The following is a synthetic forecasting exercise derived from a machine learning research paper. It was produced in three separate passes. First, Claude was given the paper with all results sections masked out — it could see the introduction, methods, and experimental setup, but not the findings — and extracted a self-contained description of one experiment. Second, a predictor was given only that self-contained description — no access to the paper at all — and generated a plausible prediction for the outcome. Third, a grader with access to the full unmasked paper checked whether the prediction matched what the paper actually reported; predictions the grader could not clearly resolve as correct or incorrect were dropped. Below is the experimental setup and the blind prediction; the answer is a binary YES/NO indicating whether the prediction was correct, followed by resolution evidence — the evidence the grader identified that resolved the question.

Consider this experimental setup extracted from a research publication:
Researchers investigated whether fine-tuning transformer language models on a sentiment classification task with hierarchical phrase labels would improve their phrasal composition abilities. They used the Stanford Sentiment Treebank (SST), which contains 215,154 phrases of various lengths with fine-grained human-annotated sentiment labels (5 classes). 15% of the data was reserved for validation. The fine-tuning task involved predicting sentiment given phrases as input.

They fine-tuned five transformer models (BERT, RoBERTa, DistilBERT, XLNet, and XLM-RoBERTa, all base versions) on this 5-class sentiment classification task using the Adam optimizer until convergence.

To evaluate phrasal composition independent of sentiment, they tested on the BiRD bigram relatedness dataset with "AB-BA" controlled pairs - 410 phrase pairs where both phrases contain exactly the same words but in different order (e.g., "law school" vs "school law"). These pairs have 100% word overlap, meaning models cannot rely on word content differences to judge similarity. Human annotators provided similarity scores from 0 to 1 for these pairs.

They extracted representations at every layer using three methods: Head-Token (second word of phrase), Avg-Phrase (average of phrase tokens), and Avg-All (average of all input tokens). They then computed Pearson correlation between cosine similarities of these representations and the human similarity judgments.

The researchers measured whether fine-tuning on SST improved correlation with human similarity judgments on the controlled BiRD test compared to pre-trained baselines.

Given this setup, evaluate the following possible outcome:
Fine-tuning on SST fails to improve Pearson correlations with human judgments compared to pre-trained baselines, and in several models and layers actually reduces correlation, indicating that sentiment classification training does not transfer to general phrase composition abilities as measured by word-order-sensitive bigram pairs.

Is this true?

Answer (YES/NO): NO